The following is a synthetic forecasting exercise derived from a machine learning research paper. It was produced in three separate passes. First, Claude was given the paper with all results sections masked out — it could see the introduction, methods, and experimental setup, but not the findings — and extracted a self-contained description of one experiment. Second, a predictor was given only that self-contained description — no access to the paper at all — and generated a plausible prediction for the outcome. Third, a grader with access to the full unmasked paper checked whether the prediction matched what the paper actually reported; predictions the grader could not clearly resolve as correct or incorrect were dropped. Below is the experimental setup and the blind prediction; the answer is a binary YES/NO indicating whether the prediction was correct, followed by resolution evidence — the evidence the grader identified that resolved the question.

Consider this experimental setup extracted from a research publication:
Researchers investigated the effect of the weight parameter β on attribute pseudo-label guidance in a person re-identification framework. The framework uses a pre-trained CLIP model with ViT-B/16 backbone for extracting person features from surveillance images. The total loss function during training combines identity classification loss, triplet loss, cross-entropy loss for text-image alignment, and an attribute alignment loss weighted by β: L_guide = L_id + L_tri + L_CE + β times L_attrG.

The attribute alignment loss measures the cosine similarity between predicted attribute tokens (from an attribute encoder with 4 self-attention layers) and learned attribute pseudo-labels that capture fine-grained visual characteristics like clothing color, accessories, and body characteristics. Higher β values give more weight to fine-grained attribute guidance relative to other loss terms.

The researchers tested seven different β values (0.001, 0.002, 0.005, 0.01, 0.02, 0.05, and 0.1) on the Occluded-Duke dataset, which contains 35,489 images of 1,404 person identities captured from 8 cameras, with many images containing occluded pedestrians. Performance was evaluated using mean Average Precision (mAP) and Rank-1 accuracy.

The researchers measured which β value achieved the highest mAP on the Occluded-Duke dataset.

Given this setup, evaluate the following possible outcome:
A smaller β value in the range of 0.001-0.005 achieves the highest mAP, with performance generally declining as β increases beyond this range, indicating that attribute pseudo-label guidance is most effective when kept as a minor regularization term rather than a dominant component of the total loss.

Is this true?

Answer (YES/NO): NO